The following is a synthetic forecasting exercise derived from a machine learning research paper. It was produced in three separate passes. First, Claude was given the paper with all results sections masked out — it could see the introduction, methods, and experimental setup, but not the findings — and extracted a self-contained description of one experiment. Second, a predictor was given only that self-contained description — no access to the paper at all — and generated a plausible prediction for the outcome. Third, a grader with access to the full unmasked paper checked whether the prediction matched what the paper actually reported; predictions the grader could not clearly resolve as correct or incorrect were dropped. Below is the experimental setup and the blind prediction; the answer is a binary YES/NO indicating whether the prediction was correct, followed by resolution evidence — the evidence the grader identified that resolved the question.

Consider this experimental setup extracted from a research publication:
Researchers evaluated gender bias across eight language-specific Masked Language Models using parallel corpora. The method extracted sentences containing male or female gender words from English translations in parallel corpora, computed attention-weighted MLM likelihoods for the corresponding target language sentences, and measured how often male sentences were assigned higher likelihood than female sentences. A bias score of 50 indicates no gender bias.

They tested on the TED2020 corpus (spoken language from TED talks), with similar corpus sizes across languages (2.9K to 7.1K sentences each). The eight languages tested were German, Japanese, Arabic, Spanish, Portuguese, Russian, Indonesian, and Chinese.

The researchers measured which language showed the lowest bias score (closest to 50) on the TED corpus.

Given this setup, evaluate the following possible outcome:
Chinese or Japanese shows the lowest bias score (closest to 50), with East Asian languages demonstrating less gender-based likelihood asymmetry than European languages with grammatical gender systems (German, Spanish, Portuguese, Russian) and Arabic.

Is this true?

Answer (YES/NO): NO